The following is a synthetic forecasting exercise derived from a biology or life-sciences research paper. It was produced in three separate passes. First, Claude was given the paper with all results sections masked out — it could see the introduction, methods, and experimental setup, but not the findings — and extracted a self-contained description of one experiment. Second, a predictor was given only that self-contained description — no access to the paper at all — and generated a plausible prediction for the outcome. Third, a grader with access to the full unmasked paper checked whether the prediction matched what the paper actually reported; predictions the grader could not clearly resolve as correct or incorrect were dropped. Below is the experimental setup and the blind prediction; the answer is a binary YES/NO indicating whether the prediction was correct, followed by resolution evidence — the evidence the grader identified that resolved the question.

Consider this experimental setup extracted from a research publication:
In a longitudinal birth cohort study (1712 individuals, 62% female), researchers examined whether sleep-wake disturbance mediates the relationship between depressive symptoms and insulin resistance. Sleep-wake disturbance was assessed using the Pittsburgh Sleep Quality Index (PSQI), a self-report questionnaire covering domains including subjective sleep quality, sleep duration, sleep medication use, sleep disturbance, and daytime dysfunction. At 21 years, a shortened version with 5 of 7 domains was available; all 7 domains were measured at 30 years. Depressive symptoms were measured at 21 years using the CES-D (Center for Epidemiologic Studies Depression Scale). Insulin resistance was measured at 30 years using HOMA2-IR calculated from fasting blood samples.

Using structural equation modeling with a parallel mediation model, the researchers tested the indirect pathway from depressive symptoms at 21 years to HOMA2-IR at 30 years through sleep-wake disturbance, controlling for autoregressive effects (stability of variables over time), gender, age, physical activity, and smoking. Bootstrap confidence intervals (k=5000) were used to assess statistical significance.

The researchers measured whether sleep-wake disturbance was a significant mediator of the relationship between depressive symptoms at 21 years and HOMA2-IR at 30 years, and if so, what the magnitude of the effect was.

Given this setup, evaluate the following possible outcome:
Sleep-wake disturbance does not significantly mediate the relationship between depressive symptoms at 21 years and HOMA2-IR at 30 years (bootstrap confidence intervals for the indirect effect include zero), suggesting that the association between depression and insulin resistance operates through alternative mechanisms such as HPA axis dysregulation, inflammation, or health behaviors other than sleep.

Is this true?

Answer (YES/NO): NO